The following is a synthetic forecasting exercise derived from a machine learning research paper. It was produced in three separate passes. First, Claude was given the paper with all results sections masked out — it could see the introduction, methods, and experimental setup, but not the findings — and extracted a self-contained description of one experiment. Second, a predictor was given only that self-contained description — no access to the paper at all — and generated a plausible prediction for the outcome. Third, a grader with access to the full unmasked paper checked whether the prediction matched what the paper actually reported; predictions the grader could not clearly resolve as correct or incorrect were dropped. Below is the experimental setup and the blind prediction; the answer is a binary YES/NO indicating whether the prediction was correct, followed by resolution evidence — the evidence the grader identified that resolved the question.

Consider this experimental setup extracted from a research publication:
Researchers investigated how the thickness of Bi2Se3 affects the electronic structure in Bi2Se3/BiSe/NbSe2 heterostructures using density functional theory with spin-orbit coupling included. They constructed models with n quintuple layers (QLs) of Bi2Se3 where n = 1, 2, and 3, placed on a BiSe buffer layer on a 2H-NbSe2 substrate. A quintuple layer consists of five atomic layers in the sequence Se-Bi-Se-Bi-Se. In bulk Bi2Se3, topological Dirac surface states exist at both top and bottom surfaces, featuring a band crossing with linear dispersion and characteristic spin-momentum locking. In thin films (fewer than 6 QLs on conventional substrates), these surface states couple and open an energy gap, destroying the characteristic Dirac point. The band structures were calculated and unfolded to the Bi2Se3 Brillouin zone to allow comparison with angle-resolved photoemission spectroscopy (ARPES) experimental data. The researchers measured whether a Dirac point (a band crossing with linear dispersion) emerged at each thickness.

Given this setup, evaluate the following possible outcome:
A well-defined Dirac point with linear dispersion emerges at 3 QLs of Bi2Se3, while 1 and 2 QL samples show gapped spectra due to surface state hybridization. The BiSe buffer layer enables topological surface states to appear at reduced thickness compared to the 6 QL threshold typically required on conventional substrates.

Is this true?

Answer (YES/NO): YES